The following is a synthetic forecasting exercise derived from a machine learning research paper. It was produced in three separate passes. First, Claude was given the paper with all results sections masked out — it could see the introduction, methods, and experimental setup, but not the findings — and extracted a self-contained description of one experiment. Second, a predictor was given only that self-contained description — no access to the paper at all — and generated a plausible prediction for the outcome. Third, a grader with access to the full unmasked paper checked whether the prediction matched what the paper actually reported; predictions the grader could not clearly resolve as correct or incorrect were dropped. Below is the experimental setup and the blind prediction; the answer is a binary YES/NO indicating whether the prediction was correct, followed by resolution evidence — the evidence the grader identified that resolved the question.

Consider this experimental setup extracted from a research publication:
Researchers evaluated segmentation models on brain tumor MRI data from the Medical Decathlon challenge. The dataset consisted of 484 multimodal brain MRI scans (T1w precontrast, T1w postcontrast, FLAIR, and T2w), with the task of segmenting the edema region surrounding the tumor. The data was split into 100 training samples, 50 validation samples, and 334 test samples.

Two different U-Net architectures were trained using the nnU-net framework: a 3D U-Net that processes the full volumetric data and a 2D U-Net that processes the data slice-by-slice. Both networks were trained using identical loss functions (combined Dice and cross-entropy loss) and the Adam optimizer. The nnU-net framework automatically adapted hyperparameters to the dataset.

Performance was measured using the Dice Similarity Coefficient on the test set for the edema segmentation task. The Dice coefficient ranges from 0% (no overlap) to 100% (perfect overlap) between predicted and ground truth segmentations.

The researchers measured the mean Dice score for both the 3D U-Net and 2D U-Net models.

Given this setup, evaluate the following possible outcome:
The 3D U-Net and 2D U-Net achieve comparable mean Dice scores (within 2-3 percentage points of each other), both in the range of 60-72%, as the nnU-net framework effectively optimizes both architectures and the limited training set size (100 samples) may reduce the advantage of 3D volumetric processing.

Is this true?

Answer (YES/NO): NO